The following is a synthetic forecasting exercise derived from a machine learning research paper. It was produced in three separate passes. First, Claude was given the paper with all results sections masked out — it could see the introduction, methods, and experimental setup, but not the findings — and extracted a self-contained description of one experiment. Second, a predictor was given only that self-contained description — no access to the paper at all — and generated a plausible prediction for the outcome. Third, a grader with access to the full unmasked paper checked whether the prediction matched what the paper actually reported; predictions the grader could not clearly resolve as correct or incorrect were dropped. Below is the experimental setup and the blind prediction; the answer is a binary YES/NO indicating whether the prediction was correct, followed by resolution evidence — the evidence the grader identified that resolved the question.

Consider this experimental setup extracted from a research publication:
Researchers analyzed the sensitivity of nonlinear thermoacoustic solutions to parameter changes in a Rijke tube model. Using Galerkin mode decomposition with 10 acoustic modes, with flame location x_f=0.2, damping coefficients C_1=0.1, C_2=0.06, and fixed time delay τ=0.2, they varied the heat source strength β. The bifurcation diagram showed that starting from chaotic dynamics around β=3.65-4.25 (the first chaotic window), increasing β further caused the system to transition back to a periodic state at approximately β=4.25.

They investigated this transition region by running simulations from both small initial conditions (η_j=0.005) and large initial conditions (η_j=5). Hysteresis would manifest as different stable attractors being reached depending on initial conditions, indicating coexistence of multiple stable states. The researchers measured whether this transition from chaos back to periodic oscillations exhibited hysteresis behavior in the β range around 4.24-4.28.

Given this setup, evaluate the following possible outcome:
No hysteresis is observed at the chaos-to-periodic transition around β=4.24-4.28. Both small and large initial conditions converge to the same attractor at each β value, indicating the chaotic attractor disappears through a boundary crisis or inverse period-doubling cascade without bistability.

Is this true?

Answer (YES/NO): NO